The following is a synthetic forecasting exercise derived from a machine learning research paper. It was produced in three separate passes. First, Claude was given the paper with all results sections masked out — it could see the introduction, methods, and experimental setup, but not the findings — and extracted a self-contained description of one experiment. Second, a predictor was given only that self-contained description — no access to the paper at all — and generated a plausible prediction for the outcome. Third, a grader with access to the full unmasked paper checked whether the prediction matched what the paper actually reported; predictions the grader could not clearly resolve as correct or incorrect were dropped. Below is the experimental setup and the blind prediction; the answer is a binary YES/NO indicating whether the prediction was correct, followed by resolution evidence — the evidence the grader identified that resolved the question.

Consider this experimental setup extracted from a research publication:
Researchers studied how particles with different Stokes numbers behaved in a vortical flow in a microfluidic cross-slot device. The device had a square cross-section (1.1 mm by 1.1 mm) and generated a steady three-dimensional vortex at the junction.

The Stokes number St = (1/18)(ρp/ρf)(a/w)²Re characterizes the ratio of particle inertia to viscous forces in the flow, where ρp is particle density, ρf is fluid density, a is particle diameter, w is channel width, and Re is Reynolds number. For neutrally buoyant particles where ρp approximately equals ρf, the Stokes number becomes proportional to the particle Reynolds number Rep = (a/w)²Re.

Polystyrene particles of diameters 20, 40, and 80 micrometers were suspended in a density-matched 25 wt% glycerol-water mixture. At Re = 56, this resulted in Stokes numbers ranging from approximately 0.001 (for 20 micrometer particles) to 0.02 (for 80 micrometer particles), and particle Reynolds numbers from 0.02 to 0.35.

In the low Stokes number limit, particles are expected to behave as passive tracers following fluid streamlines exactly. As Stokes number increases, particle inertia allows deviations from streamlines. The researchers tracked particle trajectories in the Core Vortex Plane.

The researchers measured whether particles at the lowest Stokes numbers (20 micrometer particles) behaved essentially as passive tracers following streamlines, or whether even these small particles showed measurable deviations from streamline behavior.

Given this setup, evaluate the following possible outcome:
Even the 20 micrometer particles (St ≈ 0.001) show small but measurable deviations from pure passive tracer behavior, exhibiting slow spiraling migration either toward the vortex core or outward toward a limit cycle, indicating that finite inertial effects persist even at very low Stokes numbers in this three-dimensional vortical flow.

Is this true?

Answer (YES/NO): NO